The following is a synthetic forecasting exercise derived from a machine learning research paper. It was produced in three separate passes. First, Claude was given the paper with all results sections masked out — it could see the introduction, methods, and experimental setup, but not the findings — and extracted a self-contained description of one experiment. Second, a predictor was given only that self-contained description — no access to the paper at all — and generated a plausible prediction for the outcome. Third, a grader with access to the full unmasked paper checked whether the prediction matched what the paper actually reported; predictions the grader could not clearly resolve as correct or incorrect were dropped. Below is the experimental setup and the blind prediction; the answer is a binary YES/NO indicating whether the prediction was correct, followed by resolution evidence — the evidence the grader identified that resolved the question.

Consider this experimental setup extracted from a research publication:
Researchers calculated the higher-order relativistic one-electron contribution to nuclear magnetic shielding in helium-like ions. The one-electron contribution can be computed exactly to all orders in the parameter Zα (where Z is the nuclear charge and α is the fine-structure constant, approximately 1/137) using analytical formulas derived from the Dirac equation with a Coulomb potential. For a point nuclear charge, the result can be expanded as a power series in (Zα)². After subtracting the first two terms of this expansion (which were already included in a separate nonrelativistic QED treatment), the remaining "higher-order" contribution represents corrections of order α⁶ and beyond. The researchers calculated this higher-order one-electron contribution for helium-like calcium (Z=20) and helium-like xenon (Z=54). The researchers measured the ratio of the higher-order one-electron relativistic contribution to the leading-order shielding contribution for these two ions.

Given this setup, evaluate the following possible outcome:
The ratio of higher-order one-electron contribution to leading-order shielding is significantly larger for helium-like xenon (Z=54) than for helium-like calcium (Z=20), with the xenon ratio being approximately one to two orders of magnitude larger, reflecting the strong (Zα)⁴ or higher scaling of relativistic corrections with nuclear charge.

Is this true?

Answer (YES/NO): YES